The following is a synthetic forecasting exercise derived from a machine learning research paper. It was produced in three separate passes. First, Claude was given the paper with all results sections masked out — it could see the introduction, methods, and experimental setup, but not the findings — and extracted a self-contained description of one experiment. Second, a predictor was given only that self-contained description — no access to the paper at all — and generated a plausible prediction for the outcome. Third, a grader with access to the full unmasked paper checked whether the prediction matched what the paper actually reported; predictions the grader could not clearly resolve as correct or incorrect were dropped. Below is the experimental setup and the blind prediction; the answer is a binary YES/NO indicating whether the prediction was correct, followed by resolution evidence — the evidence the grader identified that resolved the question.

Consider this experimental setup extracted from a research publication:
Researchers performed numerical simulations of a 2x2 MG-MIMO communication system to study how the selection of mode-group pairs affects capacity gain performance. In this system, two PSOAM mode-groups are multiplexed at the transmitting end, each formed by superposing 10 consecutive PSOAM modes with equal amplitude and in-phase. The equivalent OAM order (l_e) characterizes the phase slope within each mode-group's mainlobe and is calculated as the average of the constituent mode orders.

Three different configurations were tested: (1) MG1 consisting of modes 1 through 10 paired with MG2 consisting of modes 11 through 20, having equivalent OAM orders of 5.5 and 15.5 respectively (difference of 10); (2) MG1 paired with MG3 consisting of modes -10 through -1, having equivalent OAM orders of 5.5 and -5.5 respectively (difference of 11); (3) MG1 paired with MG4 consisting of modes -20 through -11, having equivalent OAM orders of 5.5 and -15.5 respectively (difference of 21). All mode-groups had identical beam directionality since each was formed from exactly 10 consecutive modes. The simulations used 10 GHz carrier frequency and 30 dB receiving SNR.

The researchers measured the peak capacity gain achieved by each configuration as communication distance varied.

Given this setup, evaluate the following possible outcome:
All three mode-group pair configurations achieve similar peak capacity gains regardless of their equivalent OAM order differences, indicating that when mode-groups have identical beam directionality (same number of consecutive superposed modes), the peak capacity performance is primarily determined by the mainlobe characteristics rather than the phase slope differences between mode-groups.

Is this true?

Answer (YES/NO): YES